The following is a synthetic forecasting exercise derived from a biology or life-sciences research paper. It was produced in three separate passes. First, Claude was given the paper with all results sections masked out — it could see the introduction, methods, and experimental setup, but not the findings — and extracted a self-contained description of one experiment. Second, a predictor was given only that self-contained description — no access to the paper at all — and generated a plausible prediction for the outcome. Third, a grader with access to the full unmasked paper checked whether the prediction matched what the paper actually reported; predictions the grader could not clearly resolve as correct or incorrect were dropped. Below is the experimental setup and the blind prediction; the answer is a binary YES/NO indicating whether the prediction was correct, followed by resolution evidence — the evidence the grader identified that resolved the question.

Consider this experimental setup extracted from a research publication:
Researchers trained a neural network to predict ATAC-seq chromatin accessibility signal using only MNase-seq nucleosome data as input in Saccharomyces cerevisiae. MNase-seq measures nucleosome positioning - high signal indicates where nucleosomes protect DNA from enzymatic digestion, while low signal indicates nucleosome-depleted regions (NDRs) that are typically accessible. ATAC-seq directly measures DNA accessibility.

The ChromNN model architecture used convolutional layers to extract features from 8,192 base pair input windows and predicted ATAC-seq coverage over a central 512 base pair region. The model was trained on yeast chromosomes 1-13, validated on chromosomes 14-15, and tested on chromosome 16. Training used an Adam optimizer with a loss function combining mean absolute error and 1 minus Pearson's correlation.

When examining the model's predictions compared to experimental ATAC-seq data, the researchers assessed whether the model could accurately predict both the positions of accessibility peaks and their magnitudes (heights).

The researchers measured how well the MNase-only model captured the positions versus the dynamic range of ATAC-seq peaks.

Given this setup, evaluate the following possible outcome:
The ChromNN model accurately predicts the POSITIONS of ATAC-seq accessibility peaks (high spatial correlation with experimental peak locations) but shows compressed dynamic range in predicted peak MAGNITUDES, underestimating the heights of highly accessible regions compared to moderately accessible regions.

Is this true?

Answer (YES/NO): YES